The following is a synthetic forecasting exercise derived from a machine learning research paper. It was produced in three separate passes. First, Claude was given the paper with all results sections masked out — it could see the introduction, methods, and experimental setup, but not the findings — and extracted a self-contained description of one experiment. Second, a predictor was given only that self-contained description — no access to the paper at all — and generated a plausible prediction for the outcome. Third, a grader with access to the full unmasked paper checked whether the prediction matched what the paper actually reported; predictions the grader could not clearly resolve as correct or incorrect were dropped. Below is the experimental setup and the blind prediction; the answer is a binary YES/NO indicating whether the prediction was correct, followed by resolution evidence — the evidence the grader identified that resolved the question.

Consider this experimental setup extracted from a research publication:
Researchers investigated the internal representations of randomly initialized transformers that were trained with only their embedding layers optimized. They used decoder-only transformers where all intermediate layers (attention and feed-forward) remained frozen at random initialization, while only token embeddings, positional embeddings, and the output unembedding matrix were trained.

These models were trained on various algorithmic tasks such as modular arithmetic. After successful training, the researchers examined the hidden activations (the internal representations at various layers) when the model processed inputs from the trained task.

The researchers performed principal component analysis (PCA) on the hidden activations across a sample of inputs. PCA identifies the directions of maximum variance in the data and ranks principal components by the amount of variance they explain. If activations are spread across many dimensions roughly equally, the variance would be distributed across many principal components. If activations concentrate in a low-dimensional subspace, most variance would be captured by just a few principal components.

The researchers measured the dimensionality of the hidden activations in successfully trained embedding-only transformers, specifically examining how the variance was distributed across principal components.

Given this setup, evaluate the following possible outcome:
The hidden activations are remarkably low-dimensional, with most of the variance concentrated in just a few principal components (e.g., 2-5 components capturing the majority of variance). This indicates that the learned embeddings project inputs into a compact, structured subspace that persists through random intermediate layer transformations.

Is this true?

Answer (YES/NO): NO